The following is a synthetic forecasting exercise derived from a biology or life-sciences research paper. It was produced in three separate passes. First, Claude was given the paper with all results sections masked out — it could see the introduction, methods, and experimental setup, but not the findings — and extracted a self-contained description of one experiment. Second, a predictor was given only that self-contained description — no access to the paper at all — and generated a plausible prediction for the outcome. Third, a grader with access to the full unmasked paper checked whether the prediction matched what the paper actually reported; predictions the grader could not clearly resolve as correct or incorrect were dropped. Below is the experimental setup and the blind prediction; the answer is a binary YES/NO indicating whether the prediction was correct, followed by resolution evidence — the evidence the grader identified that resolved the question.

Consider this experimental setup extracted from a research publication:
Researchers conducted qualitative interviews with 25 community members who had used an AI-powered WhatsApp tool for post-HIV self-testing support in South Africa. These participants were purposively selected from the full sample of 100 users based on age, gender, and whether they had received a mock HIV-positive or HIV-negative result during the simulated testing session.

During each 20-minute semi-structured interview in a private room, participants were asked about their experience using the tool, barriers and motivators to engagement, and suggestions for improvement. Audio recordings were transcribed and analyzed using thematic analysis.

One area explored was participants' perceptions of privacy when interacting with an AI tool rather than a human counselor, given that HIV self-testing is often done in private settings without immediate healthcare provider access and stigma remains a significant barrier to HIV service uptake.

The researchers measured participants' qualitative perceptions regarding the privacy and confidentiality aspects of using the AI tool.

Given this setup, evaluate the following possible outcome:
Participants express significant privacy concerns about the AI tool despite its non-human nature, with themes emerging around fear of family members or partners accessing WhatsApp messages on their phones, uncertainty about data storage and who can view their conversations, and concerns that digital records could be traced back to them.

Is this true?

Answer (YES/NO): NO